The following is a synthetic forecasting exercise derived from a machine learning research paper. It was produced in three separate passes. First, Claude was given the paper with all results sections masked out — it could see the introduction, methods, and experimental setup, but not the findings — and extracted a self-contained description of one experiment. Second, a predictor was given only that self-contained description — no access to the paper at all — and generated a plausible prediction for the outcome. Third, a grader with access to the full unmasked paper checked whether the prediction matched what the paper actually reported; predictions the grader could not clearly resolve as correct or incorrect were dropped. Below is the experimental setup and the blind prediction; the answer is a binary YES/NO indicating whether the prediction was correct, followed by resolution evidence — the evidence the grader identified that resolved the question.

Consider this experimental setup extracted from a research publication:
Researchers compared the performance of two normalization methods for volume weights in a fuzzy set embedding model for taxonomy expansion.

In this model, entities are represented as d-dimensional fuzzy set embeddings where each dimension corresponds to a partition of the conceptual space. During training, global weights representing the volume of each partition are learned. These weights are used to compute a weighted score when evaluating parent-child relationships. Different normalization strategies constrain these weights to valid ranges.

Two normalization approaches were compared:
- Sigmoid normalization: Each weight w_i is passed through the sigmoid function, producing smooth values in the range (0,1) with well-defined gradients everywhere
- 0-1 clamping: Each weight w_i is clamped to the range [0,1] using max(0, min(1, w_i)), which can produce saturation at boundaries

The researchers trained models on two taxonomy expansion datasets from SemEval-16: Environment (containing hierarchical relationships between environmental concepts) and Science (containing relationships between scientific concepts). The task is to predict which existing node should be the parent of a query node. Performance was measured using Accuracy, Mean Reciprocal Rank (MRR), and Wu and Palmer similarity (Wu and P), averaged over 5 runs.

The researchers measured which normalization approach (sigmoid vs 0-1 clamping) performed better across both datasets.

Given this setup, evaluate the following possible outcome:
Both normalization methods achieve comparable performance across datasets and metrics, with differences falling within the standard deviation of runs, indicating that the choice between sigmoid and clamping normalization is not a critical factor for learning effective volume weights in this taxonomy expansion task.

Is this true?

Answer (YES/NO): NO